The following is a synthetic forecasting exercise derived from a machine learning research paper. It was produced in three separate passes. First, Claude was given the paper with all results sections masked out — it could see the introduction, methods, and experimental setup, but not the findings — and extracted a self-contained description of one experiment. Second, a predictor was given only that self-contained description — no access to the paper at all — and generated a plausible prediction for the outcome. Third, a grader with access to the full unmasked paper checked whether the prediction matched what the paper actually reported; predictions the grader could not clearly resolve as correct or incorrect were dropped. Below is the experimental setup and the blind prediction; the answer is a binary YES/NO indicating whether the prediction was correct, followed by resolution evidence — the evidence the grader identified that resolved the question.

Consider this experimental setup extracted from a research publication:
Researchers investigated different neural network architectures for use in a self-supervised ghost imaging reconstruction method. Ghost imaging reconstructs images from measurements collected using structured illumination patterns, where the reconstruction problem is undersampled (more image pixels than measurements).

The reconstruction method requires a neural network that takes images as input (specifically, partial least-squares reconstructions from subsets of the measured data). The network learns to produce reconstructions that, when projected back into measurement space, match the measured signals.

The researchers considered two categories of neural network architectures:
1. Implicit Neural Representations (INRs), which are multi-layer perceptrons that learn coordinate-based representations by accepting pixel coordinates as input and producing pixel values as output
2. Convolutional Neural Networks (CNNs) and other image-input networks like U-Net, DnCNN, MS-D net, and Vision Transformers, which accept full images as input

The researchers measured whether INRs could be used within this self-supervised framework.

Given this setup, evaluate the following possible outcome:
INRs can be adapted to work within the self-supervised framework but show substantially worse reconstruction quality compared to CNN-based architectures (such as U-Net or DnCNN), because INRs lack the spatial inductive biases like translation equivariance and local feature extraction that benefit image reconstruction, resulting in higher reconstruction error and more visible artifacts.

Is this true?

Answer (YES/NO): NO